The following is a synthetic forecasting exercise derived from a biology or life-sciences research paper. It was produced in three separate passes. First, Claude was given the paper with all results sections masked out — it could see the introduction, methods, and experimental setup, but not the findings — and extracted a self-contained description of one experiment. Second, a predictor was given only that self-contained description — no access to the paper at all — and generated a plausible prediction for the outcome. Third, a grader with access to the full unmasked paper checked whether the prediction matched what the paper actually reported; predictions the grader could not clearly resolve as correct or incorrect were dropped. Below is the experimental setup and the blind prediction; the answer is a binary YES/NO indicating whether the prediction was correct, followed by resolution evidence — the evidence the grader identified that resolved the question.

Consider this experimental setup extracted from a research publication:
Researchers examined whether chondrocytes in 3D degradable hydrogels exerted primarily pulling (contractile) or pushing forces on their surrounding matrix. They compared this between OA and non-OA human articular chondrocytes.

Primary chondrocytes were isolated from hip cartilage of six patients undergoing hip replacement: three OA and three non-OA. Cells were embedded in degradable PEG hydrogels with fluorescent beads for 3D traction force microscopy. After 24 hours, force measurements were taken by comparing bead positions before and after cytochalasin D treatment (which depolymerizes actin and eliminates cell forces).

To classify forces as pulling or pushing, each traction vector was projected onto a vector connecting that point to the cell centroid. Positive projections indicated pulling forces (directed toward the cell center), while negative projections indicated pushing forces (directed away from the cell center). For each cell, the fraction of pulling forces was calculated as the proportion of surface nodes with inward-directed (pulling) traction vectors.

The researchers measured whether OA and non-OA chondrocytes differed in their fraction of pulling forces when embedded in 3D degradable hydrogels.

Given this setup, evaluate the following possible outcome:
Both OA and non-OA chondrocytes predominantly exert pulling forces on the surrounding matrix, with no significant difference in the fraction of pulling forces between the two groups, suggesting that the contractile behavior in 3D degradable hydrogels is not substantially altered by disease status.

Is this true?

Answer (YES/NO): NO